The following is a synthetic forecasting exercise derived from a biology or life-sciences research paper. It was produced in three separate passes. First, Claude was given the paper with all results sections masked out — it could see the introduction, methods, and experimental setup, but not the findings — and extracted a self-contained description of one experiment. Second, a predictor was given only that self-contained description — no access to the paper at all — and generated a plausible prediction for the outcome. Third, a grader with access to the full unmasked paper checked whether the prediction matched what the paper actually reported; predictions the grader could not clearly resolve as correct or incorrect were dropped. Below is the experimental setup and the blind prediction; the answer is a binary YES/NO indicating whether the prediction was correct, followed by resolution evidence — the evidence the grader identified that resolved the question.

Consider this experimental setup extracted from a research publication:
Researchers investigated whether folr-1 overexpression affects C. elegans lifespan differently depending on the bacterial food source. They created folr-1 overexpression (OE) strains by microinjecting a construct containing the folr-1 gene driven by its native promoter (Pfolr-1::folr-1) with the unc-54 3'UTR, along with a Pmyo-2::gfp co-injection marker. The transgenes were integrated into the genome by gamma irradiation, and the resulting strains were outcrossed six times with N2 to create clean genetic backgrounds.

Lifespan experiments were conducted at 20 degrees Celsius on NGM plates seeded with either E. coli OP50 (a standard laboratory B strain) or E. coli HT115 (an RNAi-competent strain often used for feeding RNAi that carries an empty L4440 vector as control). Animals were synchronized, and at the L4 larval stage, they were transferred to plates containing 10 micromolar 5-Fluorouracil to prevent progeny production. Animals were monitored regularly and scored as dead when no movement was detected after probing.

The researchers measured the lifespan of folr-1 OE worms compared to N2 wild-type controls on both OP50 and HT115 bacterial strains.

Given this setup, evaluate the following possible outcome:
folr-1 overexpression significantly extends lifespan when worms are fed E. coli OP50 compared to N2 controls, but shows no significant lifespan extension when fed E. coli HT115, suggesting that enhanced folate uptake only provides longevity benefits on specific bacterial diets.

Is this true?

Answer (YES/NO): NO